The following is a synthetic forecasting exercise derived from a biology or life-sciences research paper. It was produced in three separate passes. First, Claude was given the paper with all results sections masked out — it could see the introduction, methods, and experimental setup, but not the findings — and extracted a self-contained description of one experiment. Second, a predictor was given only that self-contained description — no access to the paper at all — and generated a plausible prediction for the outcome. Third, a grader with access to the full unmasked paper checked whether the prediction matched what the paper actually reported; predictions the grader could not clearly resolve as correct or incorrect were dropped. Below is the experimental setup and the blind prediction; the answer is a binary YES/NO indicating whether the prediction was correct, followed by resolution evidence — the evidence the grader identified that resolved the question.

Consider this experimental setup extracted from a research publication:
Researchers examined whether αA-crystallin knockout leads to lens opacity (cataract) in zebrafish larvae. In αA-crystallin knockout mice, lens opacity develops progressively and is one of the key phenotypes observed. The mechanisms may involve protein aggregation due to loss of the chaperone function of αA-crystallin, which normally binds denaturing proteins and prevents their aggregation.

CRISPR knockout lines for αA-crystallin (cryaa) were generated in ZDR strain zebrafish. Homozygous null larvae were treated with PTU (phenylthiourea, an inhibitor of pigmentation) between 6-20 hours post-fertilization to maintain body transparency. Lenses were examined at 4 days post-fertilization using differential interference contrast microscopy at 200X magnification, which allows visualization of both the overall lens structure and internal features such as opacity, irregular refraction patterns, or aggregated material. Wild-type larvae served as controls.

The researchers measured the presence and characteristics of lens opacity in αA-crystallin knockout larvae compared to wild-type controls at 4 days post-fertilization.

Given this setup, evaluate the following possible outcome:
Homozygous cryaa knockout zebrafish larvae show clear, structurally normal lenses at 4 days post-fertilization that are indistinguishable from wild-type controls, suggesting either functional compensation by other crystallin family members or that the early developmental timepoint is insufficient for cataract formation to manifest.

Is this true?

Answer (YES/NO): NO